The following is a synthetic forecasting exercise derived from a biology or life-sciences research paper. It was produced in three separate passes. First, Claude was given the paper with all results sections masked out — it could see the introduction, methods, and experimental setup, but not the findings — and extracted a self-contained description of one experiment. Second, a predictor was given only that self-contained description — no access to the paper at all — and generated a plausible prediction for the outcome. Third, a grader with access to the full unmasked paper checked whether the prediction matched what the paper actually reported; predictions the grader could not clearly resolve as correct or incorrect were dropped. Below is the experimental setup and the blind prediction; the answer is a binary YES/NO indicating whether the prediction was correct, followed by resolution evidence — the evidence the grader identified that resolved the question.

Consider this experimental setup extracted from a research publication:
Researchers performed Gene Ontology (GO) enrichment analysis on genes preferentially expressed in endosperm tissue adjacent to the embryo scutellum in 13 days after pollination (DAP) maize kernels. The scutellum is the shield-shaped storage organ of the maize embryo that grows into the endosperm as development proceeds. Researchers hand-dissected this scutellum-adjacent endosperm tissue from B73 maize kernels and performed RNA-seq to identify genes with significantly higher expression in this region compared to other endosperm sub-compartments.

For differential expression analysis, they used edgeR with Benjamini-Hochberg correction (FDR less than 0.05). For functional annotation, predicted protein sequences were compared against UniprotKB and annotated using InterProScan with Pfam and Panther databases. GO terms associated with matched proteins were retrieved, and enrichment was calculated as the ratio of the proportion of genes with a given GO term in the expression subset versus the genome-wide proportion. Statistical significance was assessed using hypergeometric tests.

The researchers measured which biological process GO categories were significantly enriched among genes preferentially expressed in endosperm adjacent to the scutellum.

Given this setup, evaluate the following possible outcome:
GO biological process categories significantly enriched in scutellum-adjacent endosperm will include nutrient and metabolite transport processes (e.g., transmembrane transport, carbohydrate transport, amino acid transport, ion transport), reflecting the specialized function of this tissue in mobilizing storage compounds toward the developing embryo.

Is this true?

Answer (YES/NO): NO